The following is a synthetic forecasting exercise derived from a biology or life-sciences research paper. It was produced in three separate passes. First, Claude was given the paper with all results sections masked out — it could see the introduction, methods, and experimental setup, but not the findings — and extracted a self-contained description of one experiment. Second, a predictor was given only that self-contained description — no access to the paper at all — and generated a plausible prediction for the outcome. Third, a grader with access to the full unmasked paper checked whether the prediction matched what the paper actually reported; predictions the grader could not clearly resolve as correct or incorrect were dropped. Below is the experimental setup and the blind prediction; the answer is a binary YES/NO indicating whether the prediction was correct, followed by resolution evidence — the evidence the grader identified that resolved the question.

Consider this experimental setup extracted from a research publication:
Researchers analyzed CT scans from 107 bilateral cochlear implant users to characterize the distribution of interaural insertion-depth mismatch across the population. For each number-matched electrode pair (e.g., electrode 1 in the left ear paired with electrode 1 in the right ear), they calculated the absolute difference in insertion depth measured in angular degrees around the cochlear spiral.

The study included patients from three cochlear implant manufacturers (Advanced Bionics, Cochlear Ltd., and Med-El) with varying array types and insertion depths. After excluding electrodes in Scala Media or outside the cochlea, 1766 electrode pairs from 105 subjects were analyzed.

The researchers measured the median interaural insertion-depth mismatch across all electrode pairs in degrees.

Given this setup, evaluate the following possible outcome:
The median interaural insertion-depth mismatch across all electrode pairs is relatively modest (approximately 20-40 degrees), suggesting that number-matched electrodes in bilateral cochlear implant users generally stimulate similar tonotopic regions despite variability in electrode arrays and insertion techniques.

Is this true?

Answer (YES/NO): YES